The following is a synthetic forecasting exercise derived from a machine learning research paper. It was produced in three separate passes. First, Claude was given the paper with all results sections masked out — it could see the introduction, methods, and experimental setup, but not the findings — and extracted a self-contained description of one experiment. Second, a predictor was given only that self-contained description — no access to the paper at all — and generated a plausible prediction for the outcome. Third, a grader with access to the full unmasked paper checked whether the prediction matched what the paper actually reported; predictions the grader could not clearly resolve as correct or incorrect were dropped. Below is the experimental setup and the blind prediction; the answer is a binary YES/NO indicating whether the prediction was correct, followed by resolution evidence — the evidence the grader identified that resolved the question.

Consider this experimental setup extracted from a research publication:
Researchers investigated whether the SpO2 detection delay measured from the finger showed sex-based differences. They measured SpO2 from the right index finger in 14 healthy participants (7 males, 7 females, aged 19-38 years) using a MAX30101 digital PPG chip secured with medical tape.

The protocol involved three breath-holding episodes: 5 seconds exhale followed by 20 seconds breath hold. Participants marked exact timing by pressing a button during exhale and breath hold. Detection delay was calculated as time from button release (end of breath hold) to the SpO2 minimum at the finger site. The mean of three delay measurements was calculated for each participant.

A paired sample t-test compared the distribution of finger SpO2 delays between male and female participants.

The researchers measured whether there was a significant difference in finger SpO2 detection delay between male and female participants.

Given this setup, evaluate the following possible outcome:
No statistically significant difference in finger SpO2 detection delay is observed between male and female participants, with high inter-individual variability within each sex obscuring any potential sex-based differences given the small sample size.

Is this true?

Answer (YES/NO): NO